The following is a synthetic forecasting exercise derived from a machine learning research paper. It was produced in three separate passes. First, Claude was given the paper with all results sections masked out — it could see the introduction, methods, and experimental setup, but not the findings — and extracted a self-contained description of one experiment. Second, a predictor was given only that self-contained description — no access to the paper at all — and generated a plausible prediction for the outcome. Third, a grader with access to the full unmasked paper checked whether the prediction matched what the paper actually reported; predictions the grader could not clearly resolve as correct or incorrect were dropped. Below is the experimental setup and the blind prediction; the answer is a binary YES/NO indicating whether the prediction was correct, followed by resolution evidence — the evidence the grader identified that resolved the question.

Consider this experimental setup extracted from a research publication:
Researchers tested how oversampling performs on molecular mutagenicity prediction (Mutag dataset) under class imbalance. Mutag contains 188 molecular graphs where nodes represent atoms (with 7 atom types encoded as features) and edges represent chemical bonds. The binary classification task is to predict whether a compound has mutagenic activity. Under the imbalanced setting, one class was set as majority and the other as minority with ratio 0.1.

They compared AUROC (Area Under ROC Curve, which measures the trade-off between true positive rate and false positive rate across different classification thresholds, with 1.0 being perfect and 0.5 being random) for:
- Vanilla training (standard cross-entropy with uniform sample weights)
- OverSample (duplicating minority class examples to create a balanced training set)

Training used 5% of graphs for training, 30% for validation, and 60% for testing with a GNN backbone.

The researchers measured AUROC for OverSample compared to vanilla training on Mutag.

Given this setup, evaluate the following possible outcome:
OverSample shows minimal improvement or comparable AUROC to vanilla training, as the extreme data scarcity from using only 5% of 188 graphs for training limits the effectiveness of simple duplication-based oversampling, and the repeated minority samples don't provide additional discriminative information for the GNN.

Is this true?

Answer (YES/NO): NO